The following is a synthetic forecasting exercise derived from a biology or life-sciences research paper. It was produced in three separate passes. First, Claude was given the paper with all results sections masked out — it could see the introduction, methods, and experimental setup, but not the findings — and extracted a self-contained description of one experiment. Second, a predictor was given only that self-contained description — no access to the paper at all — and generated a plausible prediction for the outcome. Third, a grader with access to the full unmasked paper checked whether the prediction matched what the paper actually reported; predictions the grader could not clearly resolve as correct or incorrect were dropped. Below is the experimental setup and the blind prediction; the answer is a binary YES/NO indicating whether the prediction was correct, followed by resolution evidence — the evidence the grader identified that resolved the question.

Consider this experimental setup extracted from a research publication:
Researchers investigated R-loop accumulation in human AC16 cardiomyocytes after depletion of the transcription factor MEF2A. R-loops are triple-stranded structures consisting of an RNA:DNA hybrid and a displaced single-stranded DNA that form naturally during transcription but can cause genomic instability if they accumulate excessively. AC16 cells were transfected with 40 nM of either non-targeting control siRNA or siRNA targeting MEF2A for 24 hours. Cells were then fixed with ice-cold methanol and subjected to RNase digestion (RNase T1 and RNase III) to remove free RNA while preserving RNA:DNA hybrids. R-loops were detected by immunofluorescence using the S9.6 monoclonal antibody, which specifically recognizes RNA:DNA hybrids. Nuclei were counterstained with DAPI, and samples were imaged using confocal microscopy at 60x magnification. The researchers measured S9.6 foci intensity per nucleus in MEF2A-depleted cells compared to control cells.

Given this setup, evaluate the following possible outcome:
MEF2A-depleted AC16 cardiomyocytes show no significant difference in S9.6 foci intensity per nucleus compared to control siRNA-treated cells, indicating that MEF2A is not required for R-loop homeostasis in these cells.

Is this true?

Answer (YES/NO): NO